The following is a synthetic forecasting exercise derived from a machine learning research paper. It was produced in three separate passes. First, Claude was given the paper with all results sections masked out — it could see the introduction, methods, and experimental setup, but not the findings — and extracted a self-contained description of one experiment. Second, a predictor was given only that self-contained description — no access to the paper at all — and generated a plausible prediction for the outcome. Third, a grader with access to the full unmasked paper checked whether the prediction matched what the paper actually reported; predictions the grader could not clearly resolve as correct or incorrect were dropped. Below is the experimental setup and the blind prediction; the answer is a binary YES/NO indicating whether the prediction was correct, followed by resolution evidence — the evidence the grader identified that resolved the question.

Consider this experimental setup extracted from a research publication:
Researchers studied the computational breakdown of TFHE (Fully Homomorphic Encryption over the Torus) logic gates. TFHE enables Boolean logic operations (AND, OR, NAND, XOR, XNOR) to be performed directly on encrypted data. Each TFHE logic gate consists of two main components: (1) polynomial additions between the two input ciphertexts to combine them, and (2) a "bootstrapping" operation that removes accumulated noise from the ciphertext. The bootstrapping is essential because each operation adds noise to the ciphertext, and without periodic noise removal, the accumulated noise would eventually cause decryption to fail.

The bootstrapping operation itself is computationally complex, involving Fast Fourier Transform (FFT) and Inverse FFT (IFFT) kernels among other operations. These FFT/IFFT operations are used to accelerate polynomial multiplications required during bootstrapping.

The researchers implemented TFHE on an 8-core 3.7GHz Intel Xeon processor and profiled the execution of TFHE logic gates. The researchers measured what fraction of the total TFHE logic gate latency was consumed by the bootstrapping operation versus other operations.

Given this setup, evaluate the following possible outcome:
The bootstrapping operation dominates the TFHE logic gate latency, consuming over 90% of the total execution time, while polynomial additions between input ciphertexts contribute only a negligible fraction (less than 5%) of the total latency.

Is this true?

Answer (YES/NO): YES